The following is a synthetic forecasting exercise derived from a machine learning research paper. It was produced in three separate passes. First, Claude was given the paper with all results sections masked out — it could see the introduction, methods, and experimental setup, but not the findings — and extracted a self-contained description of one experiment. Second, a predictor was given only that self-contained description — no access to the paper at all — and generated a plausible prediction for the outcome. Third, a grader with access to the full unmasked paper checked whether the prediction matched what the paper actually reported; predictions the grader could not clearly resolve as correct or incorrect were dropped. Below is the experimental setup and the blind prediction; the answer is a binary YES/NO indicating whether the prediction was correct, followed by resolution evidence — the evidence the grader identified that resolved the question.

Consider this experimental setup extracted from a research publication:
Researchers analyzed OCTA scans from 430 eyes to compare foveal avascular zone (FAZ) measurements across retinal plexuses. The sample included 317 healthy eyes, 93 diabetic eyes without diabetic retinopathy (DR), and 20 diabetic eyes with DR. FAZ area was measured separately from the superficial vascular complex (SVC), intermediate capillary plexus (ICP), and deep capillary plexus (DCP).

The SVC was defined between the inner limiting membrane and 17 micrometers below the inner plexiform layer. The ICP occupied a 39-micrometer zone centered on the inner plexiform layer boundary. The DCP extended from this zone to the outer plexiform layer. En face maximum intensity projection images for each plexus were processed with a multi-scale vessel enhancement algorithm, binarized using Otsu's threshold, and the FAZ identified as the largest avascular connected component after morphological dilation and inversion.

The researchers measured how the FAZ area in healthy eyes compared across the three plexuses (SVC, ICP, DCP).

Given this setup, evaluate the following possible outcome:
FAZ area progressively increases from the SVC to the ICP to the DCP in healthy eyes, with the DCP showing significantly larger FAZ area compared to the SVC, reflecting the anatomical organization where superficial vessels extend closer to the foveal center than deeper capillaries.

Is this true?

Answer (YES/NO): NO